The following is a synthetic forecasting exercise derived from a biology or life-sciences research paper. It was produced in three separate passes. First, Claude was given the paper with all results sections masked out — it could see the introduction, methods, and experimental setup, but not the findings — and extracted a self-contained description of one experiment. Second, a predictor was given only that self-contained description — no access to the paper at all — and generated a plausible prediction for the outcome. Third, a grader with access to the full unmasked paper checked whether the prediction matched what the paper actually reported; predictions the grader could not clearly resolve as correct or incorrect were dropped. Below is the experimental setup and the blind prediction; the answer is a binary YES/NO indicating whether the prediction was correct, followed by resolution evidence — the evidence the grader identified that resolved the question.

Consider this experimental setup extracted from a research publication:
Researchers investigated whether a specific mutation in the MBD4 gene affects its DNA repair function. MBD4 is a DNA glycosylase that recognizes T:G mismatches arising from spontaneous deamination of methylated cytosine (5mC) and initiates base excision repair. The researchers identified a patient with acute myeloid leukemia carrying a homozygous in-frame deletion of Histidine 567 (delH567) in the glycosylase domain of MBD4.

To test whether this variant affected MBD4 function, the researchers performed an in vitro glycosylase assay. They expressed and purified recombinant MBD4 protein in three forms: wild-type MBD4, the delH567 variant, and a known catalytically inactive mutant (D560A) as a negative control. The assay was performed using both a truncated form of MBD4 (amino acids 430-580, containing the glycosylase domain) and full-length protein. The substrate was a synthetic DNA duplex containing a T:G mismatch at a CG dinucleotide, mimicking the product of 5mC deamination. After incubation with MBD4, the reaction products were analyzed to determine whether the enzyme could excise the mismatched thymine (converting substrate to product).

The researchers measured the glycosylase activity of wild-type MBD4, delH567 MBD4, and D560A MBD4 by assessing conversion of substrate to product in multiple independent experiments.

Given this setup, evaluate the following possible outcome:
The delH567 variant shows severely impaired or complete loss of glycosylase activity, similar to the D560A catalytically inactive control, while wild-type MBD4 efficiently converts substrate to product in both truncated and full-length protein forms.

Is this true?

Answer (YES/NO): YES